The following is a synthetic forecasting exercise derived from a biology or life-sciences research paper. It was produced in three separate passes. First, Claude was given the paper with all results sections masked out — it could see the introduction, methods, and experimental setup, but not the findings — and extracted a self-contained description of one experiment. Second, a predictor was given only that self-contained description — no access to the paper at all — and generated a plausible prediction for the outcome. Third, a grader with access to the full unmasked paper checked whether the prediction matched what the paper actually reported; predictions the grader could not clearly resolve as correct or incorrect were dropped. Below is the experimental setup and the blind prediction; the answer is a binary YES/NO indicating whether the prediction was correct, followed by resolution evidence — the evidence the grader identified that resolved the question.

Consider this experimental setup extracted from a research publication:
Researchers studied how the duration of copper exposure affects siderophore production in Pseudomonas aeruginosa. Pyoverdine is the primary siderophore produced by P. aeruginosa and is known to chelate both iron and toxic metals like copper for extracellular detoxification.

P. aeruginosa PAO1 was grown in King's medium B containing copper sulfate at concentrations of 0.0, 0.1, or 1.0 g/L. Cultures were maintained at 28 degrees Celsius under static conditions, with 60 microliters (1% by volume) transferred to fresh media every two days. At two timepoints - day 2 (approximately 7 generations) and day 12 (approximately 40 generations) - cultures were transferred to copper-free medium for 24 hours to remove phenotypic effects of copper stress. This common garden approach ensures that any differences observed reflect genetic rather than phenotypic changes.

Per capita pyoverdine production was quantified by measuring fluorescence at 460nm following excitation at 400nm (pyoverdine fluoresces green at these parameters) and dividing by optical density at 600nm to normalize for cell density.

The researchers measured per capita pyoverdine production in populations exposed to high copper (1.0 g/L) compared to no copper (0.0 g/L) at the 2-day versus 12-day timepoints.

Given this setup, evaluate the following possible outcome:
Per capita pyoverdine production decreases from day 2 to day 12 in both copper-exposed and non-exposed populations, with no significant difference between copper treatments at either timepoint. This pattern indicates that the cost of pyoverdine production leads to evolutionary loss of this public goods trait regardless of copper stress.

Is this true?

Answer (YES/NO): NO